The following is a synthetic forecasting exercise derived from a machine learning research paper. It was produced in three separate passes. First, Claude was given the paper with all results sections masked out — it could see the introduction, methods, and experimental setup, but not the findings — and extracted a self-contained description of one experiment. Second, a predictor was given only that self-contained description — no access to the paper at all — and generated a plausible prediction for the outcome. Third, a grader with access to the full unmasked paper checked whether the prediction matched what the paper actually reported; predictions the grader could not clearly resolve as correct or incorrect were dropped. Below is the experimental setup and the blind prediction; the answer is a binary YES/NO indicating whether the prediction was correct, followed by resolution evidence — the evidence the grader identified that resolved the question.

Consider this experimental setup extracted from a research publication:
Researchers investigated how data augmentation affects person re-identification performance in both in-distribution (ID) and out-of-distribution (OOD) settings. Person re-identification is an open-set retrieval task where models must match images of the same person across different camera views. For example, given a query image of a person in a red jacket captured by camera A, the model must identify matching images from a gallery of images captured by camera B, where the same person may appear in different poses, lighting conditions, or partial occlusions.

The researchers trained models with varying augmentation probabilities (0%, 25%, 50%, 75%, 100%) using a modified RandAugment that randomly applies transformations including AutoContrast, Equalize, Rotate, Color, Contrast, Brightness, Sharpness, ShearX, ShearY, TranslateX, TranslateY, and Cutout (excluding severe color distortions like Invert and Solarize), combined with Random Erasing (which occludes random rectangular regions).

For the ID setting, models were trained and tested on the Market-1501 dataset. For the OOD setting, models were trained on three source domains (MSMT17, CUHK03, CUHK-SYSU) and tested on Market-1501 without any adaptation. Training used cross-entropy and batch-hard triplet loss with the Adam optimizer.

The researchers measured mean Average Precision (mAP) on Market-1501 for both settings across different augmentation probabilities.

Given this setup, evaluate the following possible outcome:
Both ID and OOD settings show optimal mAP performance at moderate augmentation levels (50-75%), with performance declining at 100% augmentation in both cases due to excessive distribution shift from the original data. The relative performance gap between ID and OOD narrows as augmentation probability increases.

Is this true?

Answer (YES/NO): NO